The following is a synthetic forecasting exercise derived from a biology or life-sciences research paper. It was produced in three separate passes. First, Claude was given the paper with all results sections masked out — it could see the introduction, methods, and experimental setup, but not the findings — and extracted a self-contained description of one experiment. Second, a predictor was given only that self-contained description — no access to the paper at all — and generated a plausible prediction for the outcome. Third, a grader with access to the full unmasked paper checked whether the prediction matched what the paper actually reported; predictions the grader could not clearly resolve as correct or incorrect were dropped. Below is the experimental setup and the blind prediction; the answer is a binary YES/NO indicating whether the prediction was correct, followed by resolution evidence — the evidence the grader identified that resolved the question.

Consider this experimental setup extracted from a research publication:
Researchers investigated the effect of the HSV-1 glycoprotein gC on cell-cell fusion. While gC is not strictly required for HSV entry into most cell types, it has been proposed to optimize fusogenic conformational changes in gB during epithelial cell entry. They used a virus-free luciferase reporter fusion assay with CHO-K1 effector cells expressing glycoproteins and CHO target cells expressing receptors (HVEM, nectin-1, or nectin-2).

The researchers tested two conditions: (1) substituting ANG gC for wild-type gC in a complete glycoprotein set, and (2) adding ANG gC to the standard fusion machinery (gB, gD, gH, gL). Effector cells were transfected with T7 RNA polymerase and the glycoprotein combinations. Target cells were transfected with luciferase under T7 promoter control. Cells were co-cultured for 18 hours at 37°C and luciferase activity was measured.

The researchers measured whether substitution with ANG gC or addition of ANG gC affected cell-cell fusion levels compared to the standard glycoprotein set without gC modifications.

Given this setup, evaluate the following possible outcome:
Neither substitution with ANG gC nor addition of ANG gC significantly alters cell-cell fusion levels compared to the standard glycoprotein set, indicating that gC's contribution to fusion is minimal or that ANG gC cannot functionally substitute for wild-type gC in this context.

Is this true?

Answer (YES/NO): YES